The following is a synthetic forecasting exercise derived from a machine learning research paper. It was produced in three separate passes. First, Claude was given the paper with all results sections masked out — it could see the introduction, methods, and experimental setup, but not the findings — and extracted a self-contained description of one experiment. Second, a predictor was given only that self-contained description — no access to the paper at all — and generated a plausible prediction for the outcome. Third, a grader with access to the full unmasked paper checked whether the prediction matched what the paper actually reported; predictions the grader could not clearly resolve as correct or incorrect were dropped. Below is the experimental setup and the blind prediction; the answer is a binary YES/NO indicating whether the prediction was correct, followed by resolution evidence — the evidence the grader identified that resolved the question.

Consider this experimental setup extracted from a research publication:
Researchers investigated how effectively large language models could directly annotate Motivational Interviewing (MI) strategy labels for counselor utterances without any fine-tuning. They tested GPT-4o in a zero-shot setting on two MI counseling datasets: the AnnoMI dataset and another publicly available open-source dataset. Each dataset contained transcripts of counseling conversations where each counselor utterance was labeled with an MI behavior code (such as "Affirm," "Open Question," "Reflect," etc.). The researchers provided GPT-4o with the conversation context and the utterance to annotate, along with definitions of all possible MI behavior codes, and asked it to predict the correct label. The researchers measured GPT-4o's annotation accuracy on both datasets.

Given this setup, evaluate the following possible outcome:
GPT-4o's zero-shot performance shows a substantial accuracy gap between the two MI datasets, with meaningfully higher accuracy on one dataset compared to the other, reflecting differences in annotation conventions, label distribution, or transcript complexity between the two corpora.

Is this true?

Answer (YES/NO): NO